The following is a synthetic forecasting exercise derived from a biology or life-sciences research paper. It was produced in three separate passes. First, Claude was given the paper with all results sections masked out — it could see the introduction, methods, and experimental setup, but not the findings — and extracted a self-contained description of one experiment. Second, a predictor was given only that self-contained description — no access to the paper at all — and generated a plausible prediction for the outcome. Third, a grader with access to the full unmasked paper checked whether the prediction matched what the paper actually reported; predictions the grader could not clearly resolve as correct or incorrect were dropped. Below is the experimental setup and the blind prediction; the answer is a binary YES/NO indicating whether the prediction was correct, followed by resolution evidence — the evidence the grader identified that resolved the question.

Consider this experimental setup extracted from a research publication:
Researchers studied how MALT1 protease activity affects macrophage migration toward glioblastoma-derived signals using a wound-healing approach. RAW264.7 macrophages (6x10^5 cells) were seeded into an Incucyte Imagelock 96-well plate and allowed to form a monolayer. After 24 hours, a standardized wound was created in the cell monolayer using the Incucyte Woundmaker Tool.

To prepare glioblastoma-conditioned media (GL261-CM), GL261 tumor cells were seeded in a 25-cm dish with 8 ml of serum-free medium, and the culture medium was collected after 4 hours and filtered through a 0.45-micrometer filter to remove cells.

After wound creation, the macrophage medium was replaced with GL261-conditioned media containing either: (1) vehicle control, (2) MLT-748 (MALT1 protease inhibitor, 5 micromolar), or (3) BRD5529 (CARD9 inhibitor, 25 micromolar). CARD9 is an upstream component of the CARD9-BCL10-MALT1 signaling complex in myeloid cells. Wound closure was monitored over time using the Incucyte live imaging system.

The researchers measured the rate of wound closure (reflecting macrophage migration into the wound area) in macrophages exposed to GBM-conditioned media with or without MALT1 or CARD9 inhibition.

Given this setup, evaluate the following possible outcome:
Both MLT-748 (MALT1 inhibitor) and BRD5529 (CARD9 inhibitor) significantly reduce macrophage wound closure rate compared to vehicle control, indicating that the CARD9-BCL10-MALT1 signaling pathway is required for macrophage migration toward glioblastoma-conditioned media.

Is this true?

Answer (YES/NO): NO